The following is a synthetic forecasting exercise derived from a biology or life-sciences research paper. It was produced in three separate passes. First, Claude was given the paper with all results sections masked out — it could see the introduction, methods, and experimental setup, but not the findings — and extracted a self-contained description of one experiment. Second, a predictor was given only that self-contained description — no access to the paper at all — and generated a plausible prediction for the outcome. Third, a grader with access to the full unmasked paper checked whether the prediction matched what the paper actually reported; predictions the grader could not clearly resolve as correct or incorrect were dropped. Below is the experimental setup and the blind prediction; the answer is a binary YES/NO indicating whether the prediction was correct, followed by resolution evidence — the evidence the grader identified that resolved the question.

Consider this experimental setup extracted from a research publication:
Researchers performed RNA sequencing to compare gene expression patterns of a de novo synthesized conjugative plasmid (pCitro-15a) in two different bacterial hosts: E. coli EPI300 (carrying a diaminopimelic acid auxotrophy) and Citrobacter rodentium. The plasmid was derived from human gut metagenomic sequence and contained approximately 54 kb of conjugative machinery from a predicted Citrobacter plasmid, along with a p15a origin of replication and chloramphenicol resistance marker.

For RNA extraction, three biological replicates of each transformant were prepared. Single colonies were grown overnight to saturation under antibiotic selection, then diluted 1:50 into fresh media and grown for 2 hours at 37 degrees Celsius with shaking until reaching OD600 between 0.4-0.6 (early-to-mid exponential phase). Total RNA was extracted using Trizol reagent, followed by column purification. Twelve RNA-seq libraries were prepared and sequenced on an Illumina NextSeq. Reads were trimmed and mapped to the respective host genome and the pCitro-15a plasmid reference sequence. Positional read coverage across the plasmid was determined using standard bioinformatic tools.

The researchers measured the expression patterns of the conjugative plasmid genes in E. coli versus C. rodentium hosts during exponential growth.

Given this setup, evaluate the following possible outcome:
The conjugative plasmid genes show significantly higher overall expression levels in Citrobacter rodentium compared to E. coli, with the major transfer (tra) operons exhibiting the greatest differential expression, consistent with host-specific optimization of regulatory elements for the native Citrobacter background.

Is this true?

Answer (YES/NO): NO